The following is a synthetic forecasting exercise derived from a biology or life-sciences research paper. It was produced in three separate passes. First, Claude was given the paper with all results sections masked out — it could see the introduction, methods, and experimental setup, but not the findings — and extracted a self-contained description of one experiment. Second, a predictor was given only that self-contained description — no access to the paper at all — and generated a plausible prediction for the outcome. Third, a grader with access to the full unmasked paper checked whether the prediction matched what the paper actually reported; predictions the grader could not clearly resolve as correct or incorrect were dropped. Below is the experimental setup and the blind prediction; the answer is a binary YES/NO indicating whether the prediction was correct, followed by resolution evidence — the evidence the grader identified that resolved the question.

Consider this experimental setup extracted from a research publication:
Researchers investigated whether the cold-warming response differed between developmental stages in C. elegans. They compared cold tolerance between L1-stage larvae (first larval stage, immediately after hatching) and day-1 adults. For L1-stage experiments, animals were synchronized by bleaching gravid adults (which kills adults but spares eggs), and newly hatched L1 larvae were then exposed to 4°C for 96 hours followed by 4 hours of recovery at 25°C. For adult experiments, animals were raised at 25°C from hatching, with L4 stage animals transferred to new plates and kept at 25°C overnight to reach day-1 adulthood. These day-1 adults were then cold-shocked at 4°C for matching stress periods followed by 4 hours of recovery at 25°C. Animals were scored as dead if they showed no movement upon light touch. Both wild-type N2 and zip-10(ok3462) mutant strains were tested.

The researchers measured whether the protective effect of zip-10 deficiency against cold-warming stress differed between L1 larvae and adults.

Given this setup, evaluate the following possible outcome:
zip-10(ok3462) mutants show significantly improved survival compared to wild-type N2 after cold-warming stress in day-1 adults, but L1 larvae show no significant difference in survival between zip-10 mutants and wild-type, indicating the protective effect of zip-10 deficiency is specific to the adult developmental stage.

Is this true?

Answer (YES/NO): YES